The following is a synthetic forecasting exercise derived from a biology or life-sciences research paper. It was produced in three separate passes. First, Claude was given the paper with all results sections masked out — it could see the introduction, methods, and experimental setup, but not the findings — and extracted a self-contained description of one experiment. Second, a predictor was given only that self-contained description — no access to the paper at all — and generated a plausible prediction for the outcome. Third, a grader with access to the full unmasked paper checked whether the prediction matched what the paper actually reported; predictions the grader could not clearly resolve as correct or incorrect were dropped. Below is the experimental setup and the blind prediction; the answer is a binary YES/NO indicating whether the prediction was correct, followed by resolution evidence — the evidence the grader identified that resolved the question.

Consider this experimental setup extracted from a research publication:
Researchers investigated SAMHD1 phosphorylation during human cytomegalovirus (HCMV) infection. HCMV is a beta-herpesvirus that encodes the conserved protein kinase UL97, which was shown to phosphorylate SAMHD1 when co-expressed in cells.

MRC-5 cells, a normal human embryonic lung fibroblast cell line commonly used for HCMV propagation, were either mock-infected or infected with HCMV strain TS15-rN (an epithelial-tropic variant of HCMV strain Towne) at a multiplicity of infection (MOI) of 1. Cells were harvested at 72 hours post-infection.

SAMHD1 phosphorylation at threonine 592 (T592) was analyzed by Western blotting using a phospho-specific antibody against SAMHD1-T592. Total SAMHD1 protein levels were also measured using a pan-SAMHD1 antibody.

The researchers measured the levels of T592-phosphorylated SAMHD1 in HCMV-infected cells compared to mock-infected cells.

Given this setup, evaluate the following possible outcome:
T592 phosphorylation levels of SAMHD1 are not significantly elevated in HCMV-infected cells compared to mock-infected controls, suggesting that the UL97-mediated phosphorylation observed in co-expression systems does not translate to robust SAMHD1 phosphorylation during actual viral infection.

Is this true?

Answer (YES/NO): NO